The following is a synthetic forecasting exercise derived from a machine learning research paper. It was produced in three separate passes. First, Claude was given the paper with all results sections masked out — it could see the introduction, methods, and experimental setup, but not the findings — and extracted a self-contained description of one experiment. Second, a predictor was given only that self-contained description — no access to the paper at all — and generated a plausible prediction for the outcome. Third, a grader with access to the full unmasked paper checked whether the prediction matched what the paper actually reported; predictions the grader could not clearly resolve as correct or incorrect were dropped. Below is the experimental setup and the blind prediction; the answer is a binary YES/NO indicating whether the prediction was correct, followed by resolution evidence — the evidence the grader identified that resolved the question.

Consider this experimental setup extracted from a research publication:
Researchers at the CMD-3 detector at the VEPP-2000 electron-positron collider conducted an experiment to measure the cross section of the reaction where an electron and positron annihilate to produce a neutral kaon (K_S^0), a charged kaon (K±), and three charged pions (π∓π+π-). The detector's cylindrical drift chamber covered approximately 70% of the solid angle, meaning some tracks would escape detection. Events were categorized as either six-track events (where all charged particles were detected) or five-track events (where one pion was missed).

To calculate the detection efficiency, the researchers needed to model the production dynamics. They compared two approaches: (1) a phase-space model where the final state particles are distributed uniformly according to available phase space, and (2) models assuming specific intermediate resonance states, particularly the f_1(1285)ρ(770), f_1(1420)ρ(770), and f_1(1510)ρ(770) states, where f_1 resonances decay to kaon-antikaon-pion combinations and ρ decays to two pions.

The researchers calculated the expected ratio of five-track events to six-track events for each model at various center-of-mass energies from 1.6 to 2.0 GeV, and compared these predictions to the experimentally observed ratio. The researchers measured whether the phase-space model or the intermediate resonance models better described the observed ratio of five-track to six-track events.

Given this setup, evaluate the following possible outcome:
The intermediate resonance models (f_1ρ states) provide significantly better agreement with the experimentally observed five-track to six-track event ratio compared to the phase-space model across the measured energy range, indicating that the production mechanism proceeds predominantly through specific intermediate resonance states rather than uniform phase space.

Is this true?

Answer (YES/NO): YES